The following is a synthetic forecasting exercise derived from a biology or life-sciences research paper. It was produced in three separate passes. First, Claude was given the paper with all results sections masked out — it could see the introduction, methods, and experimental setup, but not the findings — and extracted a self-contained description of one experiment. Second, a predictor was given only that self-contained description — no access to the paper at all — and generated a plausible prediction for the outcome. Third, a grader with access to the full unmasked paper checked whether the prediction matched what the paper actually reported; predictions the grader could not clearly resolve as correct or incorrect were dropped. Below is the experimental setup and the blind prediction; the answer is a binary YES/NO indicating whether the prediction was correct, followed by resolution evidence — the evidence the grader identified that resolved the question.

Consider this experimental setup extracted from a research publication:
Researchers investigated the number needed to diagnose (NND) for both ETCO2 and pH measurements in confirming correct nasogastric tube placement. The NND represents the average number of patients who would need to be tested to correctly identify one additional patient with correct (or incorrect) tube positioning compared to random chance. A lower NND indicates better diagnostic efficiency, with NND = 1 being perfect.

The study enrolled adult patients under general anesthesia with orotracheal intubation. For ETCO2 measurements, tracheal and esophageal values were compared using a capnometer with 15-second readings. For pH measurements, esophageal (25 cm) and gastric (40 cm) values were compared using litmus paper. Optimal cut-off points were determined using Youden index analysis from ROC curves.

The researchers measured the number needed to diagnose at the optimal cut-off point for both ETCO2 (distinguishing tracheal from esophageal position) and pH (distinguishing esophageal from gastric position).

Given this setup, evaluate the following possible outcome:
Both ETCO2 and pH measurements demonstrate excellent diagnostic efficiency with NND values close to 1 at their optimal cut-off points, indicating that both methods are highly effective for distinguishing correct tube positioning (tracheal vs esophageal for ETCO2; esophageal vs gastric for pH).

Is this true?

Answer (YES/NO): NO